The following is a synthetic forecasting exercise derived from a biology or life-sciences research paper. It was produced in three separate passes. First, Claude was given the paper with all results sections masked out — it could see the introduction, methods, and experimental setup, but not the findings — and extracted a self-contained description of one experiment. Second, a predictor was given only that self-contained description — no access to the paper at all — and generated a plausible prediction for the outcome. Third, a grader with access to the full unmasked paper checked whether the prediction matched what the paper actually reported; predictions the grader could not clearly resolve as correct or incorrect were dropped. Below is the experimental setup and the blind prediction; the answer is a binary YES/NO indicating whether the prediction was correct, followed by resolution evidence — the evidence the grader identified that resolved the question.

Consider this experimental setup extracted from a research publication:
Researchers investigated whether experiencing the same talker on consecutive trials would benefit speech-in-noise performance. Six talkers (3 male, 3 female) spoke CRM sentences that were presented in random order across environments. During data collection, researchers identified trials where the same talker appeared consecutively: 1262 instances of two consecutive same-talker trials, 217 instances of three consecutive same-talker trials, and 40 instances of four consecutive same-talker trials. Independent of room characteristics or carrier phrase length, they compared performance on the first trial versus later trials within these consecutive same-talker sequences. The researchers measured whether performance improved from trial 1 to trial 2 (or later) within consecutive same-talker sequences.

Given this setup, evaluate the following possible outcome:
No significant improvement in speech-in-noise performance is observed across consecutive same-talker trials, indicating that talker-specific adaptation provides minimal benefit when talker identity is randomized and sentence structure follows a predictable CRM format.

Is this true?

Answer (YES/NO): YES